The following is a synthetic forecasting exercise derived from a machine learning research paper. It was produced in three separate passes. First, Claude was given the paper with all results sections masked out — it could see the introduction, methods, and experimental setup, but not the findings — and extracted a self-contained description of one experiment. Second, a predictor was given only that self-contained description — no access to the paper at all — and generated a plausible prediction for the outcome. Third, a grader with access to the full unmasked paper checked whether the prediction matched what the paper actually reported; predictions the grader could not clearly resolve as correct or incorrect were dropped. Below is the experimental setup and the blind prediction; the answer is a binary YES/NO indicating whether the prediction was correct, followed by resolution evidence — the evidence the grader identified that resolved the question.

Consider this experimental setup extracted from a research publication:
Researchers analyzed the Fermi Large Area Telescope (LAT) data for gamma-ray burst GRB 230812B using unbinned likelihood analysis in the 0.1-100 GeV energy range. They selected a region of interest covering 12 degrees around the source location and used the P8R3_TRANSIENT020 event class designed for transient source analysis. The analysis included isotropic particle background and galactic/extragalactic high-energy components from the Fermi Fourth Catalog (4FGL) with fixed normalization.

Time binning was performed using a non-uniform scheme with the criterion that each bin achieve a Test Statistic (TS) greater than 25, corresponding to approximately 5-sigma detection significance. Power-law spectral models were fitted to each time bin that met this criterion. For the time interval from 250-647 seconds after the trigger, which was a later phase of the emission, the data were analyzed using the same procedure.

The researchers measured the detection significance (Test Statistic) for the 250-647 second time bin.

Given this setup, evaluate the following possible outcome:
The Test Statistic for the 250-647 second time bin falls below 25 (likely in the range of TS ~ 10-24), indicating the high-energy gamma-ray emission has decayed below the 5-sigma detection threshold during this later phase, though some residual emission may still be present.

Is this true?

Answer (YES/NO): YES